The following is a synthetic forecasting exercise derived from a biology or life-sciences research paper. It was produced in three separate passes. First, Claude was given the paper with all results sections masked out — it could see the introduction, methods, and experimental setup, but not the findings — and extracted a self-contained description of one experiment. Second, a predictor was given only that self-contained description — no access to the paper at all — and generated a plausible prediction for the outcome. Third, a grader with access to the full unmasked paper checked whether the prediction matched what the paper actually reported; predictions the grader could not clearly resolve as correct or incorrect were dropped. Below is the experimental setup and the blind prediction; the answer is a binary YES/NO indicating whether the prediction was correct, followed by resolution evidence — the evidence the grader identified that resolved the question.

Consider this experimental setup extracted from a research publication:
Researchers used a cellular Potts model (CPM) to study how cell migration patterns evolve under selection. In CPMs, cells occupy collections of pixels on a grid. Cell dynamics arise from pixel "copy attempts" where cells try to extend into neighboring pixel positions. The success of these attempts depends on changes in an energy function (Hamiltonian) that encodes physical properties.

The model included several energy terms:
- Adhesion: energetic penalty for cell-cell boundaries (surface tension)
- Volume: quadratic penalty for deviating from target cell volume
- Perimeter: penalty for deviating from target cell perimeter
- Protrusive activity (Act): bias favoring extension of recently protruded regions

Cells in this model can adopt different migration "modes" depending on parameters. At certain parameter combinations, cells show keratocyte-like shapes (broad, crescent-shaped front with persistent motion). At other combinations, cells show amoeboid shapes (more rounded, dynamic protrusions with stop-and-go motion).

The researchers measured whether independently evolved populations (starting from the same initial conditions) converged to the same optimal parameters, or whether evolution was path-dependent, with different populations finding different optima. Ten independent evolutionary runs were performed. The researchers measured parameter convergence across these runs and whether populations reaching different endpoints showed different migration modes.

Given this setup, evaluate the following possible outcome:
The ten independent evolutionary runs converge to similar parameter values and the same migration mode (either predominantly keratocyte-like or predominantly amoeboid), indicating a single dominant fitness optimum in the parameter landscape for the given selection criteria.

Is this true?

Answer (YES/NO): YES